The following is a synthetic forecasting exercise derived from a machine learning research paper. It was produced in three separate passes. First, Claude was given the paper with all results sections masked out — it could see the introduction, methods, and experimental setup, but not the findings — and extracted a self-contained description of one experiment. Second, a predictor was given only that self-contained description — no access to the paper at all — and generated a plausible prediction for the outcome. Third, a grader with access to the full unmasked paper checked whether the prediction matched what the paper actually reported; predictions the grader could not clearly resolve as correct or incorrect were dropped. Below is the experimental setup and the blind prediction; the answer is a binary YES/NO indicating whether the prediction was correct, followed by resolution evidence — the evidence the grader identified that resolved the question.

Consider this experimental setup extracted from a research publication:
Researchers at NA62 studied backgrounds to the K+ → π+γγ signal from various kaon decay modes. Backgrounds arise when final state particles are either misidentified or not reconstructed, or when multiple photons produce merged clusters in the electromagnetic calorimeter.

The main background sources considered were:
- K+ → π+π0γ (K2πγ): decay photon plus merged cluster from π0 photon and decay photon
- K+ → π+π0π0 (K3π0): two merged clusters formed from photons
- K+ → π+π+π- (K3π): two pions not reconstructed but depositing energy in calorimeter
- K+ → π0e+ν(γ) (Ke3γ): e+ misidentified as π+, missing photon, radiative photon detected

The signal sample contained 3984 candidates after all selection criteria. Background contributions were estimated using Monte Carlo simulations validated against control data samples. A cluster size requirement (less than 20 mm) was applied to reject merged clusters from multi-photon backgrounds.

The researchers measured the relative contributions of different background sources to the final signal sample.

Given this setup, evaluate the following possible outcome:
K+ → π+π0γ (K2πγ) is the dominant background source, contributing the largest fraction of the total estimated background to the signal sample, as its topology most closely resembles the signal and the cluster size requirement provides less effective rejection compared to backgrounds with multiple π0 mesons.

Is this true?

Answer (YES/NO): YES